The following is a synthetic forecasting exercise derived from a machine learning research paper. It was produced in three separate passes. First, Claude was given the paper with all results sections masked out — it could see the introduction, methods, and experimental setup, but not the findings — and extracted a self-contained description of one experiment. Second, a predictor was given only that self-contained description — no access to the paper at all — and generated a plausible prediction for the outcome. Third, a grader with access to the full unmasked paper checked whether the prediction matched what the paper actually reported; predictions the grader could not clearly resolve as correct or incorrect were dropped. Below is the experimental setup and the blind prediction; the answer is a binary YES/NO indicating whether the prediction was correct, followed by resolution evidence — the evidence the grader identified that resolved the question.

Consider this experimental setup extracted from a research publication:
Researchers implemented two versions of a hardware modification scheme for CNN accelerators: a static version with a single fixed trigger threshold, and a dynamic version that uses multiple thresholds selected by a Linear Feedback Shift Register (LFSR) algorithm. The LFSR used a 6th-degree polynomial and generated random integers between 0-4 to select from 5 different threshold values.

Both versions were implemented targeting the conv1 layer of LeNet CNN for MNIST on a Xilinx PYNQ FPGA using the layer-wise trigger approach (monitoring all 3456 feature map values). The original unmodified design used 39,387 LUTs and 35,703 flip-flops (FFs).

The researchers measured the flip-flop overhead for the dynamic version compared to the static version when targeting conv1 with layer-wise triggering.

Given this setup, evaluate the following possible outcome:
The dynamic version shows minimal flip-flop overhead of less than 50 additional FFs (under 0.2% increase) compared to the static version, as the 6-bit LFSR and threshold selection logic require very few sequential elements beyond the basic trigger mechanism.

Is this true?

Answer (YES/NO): YES